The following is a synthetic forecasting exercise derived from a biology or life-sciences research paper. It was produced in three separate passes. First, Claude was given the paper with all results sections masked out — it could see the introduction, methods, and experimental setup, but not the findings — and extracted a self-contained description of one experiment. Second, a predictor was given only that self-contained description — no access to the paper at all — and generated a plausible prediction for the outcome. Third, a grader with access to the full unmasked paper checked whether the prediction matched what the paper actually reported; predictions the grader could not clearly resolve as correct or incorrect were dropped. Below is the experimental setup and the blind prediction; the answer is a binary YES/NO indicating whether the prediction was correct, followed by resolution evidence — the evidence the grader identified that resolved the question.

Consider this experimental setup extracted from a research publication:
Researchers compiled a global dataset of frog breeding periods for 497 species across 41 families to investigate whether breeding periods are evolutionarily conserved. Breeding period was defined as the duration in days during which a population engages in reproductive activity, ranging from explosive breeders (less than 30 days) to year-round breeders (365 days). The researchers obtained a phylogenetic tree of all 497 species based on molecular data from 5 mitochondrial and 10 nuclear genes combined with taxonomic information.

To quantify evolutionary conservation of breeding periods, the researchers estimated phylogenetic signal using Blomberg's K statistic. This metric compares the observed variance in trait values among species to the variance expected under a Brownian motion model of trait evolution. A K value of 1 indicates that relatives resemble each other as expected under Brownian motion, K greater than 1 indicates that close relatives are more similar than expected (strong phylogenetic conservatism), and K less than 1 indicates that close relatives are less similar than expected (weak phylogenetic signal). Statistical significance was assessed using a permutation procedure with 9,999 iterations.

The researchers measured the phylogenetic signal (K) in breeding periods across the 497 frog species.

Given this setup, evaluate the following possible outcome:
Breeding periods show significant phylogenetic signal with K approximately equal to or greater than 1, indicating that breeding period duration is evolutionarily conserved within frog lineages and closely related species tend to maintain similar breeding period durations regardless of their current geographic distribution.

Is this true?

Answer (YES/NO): NO